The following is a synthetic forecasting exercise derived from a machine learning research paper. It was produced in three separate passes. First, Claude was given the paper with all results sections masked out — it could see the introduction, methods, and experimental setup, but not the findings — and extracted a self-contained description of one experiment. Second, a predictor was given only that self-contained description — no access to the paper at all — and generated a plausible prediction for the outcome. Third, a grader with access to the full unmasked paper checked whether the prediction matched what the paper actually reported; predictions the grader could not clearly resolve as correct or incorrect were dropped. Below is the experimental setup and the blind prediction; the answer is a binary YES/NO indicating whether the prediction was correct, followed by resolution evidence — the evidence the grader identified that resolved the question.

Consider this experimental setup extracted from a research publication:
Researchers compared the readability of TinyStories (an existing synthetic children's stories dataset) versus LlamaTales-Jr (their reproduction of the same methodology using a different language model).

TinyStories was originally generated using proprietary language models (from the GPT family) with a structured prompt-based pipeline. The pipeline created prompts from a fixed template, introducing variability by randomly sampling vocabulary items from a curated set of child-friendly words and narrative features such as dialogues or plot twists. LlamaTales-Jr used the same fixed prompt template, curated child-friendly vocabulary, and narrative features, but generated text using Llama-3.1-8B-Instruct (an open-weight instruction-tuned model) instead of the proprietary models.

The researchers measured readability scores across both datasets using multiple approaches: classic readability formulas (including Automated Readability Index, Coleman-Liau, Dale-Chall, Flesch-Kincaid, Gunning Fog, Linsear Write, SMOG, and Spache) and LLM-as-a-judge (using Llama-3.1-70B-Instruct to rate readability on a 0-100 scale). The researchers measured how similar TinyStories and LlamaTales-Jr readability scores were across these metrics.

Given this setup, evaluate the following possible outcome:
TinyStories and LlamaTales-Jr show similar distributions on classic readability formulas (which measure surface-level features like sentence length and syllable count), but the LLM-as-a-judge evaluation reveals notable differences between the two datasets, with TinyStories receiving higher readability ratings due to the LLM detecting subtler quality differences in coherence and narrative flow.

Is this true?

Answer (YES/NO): NO